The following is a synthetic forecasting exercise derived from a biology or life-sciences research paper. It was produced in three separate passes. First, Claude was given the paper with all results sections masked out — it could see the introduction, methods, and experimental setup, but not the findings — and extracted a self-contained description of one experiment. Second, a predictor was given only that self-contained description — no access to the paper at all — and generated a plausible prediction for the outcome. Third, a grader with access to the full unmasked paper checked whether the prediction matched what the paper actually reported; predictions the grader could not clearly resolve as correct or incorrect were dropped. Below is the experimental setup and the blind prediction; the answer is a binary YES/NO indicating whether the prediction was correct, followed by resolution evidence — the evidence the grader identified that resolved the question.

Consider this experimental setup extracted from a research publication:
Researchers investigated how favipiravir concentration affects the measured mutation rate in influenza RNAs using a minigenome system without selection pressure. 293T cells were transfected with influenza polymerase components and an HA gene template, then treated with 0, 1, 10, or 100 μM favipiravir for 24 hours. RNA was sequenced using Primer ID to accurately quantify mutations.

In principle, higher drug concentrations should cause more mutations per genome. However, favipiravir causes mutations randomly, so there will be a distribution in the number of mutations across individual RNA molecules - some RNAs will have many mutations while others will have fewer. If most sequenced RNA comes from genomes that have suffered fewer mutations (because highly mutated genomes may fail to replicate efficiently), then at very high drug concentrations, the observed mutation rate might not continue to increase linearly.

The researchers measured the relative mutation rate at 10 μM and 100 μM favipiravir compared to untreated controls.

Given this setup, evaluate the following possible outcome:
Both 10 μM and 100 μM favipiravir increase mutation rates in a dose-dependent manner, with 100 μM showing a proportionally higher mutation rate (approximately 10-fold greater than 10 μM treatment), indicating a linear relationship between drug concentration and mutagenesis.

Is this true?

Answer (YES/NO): NO